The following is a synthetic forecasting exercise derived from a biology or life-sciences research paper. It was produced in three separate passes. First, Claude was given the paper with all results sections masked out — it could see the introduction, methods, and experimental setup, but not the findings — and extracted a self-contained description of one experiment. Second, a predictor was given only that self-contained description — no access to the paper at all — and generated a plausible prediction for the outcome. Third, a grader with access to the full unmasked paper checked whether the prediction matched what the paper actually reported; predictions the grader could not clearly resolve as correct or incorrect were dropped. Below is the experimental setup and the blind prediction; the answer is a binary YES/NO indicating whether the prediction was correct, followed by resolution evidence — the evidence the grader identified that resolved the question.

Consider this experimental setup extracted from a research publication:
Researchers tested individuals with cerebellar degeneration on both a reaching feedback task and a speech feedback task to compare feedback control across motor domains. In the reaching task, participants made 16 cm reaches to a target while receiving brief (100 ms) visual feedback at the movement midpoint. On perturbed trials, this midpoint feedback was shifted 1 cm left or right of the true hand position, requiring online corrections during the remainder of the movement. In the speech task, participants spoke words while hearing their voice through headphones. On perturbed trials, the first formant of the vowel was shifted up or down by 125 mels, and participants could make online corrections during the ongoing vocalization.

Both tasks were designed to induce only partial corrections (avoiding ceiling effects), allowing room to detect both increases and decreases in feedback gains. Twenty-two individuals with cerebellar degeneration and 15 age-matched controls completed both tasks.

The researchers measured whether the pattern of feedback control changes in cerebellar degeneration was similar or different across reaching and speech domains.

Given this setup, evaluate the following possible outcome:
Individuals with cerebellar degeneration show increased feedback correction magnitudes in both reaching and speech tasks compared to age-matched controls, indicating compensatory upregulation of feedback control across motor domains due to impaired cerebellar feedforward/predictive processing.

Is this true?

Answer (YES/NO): NO